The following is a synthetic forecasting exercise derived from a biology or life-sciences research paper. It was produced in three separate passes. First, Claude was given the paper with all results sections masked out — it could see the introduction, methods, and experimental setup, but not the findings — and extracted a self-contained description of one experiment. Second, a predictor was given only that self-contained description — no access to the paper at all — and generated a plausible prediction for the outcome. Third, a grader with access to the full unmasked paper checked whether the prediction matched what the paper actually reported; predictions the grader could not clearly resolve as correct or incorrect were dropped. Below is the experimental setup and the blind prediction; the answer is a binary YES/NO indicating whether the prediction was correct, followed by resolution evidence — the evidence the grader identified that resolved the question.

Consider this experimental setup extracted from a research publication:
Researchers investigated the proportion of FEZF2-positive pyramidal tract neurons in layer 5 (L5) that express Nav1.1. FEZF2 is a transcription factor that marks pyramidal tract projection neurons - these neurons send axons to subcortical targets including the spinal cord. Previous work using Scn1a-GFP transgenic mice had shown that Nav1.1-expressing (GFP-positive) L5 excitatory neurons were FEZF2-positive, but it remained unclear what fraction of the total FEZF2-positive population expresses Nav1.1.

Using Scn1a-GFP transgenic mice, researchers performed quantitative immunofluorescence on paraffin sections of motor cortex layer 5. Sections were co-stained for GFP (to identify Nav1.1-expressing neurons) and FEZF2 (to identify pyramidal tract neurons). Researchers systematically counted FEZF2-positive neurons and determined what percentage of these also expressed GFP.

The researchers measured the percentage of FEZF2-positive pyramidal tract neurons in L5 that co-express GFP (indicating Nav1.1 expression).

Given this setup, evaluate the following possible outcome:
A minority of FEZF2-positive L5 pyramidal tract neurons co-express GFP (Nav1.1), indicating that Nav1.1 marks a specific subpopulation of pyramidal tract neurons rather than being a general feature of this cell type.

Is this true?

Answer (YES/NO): NO